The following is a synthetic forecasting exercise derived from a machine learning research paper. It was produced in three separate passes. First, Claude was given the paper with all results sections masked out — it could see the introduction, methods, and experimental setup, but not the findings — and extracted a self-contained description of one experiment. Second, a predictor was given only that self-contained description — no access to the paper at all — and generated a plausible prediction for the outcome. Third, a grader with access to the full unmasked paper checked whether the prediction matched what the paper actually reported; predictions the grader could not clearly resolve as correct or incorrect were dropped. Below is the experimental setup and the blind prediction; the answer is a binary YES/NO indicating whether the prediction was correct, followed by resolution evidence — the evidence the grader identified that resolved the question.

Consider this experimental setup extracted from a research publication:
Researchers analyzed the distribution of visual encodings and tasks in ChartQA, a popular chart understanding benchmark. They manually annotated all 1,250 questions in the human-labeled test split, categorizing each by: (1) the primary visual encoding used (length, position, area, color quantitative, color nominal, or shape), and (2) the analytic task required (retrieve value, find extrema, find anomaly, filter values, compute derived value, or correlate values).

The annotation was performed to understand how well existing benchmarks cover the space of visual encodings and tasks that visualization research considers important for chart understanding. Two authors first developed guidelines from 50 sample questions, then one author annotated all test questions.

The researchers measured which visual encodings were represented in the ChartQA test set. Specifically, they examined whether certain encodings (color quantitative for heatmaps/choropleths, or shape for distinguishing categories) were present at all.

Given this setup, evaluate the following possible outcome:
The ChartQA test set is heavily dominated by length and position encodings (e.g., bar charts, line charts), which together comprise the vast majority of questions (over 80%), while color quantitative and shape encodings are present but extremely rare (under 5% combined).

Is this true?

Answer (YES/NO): NO